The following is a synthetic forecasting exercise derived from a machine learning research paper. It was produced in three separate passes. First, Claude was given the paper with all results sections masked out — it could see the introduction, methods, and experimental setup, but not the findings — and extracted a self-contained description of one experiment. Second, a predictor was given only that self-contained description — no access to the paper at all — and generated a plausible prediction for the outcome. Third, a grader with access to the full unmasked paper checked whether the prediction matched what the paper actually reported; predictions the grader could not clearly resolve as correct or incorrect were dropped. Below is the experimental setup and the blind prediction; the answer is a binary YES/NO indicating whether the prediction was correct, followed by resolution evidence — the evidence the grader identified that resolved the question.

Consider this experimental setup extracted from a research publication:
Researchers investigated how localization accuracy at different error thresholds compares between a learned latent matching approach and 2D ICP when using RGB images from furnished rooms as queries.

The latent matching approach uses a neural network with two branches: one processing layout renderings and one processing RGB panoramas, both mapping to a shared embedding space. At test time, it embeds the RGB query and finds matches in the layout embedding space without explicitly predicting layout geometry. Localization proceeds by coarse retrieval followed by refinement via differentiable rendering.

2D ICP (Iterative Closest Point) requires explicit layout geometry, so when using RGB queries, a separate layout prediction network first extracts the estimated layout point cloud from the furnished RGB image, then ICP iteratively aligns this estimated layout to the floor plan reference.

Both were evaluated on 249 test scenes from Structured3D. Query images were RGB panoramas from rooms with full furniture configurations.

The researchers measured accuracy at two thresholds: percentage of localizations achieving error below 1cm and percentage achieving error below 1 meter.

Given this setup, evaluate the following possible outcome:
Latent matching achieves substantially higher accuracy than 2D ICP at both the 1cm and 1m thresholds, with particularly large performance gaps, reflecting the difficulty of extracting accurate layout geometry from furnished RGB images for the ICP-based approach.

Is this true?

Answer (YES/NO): NO